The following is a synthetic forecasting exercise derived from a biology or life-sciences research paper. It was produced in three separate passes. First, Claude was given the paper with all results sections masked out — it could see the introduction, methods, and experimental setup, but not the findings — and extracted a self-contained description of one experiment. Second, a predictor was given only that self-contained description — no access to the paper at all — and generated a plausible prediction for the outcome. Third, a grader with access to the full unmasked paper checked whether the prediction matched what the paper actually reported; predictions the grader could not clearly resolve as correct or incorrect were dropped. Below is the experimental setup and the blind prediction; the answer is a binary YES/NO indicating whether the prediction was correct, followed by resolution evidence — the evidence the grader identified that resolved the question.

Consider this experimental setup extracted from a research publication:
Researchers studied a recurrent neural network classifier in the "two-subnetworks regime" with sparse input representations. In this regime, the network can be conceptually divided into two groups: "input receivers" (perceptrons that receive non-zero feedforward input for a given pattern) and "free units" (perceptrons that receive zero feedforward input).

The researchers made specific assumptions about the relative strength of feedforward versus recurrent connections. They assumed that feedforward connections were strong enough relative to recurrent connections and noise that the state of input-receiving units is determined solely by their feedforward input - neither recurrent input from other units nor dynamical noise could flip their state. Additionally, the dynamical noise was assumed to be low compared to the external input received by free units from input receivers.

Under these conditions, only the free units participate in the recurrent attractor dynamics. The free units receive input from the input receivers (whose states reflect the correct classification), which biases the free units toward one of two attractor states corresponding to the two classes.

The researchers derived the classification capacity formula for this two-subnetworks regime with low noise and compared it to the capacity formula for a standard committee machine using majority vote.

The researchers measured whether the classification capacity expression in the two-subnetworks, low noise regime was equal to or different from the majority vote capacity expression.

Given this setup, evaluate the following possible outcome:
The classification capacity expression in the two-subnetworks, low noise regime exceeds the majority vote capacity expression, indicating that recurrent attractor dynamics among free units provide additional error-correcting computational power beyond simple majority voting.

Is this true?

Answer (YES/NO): NO